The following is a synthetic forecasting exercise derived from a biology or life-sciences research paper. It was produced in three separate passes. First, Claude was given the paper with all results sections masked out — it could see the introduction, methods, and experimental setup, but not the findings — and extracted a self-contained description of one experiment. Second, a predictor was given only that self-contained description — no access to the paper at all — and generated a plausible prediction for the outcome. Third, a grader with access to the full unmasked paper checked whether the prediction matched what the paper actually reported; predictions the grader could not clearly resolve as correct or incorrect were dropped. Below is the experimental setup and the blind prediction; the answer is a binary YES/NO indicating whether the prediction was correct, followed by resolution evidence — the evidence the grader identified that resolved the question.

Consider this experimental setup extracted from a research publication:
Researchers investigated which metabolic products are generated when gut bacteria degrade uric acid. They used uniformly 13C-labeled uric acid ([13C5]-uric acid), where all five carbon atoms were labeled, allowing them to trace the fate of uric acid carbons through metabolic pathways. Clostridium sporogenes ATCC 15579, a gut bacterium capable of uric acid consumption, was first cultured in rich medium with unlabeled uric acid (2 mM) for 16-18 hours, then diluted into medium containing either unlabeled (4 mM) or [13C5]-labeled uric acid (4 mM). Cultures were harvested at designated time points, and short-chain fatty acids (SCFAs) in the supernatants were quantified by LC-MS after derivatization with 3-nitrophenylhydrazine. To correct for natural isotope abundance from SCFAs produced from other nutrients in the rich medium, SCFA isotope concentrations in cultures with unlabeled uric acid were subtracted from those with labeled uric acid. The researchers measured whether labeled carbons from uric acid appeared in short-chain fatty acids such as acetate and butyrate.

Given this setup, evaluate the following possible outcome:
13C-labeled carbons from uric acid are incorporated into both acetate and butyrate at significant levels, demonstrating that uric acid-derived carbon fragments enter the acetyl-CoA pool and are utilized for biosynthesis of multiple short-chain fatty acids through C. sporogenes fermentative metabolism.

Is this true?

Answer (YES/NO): YES